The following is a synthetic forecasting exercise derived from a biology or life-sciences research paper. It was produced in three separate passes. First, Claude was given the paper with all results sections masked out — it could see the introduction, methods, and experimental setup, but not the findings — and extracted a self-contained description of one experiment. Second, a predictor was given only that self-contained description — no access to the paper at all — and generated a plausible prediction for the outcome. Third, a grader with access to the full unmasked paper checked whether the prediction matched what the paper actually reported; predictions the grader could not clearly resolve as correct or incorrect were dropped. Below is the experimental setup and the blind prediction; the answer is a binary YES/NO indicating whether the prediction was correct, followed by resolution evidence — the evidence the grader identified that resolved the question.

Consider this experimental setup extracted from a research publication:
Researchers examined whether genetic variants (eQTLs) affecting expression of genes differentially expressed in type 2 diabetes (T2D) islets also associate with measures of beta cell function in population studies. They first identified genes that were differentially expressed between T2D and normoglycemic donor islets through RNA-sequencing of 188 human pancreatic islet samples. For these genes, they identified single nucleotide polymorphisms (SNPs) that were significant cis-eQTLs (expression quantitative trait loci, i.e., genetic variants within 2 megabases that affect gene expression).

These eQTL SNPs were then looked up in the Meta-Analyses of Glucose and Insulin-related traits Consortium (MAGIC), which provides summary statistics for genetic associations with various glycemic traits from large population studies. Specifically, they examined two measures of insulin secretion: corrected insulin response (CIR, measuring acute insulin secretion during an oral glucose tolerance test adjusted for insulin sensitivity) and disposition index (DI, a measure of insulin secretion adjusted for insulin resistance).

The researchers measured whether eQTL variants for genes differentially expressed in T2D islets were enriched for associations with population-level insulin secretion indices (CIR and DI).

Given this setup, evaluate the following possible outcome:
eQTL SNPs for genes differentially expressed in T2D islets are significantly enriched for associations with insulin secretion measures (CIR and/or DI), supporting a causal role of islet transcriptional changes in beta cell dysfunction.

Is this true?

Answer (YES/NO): NO